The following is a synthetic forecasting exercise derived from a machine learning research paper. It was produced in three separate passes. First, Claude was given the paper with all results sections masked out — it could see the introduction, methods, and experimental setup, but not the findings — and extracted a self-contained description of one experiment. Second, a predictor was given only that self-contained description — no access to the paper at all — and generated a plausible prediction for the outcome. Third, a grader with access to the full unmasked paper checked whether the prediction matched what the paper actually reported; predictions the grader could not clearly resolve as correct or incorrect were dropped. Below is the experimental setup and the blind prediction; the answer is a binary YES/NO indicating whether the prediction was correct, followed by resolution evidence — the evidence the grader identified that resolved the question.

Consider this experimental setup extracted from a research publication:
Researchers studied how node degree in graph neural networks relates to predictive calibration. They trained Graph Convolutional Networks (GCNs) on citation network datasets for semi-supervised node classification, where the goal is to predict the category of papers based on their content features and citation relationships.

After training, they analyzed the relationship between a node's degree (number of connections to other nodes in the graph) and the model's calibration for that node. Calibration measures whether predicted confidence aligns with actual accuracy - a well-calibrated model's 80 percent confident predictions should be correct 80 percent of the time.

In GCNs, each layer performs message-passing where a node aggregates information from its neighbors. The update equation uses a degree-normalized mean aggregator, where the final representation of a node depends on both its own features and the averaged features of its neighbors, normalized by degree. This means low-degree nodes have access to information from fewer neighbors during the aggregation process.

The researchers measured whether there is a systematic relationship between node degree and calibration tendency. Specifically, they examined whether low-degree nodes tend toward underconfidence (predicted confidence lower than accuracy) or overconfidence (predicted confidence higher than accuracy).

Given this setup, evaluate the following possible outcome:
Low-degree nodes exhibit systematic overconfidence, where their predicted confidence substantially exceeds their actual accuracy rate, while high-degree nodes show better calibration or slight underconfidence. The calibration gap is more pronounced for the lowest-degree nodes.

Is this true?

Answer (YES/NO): NO